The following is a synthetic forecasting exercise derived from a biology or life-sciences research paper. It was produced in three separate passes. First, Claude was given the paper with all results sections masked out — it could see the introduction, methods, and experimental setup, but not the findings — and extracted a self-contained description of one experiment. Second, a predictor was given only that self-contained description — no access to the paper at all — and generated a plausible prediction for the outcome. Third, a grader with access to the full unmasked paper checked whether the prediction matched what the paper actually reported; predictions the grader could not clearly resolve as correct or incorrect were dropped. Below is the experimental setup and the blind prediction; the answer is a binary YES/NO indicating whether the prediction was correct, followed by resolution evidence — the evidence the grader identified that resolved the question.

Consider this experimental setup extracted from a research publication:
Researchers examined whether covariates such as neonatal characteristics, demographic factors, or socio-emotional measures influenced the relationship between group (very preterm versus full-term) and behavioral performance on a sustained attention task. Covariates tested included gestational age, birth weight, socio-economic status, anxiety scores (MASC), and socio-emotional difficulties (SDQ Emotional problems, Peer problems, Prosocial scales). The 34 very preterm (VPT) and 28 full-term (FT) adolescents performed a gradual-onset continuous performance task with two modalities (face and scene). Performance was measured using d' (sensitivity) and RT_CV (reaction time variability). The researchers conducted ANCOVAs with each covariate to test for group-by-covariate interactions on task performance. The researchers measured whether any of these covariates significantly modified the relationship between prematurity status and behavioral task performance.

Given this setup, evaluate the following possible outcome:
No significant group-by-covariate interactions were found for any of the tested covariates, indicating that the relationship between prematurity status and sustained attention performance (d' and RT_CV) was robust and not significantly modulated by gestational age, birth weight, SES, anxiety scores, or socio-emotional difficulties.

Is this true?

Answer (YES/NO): YES